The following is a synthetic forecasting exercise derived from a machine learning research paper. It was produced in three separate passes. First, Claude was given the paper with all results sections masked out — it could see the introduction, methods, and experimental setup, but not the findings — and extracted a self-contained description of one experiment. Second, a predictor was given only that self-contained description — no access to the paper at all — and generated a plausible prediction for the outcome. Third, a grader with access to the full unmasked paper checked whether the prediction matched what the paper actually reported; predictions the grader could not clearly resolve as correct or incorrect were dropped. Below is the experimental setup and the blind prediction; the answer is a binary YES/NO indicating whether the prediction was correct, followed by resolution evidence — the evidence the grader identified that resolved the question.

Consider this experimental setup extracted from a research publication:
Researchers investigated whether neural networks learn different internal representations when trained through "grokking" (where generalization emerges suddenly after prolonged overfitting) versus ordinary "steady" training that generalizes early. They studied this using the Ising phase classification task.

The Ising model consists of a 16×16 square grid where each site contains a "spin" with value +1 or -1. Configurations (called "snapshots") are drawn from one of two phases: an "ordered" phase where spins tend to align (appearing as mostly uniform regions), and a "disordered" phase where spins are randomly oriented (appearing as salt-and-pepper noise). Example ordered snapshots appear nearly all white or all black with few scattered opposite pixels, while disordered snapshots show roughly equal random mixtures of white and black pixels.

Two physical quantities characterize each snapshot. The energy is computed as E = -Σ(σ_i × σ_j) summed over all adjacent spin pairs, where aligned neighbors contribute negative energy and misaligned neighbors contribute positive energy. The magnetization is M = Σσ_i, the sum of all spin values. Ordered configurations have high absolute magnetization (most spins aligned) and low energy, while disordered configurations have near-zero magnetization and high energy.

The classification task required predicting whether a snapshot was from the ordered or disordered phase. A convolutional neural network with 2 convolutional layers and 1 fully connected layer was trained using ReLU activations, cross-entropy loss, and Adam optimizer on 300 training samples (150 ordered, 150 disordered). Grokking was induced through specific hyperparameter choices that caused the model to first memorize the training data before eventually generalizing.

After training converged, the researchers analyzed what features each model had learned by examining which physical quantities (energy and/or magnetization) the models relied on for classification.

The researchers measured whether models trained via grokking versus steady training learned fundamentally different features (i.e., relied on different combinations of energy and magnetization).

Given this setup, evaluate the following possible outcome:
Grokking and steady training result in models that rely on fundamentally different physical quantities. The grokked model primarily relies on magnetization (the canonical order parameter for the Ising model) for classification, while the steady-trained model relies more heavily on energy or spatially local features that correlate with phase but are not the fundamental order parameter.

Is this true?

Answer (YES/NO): NO